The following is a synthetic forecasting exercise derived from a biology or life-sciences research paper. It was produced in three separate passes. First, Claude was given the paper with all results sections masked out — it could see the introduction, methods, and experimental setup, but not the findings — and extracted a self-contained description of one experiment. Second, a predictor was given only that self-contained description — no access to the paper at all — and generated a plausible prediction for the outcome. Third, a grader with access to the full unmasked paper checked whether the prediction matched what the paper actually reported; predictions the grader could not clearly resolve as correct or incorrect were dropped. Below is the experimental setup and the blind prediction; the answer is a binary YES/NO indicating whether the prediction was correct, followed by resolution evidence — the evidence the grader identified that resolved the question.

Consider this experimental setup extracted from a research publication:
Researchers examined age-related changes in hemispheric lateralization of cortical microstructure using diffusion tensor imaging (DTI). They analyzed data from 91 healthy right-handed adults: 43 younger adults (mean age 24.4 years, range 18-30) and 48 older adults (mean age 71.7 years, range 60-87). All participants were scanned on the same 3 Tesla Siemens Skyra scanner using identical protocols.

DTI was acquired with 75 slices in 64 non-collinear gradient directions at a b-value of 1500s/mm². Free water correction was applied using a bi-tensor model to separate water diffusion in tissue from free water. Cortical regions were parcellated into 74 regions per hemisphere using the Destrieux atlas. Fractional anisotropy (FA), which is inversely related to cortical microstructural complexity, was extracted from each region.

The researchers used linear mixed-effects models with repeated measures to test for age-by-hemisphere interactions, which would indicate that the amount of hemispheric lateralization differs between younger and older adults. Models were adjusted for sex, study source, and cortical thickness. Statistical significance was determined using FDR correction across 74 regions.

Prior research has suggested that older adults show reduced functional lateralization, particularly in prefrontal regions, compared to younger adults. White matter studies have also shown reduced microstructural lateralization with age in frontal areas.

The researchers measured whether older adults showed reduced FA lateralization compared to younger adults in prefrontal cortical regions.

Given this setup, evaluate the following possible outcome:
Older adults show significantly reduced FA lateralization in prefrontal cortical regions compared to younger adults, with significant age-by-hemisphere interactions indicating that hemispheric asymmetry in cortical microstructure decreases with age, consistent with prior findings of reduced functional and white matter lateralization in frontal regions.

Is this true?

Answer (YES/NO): NO